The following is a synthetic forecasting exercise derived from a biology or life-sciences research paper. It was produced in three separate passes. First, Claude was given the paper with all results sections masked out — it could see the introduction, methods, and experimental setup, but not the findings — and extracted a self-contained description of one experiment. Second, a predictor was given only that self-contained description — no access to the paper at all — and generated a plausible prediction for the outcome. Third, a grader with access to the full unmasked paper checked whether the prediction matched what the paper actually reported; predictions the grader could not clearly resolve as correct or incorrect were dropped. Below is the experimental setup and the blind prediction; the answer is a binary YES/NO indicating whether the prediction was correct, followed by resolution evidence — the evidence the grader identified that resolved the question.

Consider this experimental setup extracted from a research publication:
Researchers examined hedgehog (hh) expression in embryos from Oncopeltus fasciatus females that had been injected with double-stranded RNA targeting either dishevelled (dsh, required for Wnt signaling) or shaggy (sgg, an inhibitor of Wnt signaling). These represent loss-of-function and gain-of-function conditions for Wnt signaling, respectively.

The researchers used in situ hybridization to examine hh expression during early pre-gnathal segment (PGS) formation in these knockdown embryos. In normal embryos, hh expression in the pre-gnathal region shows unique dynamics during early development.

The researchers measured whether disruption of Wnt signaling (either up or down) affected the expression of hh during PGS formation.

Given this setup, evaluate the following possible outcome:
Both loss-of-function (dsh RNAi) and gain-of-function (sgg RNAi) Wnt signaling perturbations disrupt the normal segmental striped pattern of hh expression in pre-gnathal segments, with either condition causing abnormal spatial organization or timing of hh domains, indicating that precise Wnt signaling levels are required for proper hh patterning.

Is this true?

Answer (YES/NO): YES